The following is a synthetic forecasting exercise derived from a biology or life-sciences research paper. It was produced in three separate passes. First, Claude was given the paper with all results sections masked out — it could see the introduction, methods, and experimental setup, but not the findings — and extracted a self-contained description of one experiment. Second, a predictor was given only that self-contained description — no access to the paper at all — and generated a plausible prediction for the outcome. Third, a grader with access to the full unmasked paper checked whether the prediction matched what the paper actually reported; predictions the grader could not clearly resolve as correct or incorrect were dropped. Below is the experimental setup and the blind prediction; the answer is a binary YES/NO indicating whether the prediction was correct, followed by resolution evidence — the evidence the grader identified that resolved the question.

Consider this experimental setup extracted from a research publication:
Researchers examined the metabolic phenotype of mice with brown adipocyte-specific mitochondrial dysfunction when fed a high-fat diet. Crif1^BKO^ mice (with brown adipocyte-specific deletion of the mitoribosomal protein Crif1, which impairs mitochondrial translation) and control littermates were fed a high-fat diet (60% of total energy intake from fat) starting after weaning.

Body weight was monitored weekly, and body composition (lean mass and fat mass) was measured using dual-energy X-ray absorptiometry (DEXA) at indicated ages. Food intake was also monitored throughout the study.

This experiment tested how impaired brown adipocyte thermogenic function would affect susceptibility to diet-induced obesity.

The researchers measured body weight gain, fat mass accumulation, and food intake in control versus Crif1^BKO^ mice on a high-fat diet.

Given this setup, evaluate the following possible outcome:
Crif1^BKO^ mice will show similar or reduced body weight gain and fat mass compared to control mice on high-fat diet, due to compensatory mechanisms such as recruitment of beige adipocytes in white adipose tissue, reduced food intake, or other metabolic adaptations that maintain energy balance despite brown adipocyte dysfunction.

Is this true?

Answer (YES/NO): YES